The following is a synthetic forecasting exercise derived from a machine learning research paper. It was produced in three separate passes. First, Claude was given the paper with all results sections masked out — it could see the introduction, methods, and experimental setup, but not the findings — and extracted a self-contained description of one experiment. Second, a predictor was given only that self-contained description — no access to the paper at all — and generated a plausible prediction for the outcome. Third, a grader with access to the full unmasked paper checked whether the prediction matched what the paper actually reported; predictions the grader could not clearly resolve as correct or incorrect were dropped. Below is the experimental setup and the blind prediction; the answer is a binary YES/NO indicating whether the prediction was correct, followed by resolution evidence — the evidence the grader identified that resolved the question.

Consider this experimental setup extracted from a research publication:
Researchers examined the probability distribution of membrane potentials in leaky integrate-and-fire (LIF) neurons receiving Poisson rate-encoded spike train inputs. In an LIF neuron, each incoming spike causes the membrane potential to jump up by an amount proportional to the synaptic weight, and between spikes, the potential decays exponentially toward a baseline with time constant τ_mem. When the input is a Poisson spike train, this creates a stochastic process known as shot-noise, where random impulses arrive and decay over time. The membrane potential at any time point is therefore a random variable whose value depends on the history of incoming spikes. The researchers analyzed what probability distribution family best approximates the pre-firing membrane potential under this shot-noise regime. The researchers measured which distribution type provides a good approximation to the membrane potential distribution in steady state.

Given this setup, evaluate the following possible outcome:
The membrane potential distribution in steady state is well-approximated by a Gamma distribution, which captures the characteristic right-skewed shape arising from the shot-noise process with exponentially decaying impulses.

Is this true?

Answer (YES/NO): NO